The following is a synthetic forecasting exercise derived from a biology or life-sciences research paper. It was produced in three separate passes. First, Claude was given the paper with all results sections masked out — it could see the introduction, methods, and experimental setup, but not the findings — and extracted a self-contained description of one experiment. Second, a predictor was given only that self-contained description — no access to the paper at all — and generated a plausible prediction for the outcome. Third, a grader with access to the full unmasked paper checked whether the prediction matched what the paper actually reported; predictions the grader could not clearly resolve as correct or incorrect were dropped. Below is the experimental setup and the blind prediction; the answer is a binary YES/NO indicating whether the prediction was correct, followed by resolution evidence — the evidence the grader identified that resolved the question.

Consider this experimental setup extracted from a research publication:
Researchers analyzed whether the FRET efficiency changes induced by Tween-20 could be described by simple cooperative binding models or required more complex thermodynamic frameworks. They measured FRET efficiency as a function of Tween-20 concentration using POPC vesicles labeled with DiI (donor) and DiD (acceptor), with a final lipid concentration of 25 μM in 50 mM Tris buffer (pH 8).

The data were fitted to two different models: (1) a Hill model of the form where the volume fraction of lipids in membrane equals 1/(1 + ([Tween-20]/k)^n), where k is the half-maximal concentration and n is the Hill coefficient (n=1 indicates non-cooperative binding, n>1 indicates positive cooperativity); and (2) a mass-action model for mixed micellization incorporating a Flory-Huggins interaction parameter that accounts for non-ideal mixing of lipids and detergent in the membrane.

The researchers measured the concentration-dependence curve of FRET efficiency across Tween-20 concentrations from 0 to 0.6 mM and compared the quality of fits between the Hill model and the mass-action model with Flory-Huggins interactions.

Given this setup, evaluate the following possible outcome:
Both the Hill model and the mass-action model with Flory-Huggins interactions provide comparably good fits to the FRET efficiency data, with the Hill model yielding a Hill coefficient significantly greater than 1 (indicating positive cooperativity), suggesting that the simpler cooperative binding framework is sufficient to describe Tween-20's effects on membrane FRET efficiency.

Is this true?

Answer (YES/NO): NO